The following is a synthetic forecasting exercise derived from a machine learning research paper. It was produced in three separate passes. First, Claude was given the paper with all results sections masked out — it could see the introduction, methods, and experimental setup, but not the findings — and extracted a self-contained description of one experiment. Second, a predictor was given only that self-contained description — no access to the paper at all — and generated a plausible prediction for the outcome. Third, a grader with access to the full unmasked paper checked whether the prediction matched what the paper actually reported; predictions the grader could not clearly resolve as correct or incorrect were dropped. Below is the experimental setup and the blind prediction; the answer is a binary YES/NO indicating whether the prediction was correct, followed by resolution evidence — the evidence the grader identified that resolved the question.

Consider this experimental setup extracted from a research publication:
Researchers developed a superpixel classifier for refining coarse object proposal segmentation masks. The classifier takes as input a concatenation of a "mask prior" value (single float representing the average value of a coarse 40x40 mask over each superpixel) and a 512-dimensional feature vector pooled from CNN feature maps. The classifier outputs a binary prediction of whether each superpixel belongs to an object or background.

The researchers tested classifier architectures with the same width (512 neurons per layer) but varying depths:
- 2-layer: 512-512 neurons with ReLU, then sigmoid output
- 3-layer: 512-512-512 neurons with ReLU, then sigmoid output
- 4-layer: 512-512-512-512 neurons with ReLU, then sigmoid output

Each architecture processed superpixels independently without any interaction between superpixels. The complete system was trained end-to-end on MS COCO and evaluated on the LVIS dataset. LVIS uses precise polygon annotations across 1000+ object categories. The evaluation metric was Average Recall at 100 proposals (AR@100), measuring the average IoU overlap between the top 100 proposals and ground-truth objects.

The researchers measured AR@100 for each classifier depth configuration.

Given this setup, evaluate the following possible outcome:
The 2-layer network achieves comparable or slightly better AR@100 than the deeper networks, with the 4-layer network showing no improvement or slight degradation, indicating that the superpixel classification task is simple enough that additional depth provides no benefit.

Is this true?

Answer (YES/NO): NO